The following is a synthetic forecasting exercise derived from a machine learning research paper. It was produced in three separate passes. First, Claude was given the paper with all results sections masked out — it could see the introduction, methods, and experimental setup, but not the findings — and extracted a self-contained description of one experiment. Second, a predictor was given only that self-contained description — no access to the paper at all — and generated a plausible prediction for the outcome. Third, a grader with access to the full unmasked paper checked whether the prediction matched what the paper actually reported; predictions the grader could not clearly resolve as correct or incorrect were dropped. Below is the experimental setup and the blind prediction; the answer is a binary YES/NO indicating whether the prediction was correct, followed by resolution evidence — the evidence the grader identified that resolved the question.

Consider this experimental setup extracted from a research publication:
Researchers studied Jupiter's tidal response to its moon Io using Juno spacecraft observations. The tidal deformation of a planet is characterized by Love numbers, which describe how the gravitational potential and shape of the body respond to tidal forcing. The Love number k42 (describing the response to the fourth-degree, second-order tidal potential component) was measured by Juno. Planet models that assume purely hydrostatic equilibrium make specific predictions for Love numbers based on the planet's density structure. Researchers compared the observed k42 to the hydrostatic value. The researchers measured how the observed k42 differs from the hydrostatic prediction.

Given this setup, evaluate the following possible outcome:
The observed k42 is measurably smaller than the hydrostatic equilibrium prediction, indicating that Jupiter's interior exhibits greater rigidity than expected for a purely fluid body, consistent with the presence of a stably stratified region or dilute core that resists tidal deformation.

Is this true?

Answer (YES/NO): NO